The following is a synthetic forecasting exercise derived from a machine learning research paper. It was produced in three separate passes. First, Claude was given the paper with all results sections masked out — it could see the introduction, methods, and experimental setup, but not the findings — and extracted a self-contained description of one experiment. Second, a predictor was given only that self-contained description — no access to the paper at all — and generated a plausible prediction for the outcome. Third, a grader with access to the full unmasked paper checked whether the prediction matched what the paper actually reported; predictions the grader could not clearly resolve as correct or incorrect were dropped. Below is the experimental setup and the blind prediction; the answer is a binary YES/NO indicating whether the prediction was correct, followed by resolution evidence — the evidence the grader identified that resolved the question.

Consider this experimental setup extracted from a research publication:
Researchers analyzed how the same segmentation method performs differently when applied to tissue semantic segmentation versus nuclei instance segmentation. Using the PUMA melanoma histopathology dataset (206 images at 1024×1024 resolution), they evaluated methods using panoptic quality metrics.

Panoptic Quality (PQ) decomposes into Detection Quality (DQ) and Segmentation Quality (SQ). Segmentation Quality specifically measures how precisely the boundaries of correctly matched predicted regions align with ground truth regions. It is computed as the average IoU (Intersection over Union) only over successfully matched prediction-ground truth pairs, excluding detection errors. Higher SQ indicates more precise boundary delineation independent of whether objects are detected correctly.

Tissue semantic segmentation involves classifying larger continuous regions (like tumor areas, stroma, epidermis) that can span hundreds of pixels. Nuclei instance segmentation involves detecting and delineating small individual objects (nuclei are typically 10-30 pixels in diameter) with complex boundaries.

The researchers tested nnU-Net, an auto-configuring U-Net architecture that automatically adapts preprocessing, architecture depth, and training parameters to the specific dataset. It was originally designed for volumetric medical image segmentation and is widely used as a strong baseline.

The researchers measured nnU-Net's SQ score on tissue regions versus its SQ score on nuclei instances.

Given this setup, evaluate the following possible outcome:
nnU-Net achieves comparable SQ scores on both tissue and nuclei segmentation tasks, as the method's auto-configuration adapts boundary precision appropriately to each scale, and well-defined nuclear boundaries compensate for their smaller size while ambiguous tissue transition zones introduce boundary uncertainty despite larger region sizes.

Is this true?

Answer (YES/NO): NO